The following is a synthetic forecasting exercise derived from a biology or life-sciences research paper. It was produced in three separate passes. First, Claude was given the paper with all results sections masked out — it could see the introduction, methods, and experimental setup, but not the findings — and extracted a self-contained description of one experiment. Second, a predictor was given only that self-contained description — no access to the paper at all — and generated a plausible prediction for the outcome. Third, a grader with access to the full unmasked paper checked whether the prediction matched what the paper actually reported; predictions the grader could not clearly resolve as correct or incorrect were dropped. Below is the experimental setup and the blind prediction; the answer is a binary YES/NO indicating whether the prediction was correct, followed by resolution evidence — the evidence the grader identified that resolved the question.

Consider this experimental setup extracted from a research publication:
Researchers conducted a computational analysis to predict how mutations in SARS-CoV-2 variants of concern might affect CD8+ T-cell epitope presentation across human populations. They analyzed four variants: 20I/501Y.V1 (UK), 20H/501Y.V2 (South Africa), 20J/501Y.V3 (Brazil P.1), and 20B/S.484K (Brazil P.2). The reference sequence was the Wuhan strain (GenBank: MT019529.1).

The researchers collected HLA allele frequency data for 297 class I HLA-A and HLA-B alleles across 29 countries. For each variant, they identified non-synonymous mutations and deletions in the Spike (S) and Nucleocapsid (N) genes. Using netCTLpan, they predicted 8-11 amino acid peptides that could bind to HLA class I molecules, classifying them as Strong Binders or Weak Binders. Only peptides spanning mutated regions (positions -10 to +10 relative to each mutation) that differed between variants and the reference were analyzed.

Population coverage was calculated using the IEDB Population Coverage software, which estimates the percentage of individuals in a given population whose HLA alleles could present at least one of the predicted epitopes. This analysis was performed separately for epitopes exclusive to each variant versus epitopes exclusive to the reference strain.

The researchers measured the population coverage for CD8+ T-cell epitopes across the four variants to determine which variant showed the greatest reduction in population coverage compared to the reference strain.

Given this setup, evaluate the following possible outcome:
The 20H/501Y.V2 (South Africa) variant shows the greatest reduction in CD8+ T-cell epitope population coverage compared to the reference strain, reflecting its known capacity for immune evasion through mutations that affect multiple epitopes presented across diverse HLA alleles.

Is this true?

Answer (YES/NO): NO